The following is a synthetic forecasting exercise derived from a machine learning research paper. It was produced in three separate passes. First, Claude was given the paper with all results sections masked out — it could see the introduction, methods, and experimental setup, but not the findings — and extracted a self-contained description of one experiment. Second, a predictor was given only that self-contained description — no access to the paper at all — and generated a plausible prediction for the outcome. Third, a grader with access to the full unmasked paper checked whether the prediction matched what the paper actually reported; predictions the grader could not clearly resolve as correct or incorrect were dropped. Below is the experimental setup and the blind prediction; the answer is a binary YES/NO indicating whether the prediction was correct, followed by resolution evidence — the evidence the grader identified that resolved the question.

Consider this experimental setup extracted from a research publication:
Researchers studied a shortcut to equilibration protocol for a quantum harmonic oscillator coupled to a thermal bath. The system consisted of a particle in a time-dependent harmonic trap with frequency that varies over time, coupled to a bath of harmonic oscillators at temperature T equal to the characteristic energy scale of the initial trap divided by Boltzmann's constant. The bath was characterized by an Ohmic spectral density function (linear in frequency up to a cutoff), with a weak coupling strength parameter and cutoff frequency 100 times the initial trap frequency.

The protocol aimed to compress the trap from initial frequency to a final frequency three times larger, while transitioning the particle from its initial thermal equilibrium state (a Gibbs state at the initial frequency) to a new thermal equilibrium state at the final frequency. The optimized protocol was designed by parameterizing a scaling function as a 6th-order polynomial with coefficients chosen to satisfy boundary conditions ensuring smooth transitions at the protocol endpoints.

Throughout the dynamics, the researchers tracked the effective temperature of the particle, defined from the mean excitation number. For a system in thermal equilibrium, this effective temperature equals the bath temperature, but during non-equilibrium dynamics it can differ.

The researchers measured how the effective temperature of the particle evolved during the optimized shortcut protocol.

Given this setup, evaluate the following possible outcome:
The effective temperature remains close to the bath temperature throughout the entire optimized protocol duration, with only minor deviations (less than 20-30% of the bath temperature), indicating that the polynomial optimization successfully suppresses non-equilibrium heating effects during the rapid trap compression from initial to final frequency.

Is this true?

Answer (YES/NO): NO